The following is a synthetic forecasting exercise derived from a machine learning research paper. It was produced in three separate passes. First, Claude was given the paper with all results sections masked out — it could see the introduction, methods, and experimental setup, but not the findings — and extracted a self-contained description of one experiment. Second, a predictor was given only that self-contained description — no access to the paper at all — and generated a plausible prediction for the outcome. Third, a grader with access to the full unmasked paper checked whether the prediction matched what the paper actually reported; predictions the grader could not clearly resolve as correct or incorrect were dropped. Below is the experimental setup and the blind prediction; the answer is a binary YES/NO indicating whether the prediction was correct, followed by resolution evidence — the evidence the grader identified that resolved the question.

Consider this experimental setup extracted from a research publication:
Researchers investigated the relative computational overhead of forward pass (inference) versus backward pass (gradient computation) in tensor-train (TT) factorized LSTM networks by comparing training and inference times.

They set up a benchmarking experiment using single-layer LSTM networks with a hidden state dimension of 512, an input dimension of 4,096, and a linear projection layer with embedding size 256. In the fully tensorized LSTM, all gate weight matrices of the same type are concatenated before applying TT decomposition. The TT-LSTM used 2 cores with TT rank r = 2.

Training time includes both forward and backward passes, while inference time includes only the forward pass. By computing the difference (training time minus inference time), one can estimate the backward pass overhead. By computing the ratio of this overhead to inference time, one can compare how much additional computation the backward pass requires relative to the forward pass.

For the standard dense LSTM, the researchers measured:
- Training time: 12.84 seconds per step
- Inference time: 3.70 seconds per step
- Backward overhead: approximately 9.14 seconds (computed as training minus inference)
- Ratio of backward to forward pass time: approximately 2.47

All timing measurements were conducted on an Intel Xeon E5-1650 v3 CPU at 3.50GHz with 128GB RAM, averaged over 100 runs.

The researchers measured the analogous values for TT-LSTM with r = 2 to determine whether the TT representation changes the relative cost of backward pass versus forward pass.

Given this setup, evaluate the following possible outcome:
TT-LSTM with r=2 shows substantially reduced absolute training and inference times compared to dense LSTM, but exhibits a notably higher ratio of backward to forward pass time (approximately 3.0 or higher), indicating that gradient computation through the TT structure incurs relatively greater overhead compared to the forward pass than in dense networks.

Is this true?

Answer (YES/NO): YES